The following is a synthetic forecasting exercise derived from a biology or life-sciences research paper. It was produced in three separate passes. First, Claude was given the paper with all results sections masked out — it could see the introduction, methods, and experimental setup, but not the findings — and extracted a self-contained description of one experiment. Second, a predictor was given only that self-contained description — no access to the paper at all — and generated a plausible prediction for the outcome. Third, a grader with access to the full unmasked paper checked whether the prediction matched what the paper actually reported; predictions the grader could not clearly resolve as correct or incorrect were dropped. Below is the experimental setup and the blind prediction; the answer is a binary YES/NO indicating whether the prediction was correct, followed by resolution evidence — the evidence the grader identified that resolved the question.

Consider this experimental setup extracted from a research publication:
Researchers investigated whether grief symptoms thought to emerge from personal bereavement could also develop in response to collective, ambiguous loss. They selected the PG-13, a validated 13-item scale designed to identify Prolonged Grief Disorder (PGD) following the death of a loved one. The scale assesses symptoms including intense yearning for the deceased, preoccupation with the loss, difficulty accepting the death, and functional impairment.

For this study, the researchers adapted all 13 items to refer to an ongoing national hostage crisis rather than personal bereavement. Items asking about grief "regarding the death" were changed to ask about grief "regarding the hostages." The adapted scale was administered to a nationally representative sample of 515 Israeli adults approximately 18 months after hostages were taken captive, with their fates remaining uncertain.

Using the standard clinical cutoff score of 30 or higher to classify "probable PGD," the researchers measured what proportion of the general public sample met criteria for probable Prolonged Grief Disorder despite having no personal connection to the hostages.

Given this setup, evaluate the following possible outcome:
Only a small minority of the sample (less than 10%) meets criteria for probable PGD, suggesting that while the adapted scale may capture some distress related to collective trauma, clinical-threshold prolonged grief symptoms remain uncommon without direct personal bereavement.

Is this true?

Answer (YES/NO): NO